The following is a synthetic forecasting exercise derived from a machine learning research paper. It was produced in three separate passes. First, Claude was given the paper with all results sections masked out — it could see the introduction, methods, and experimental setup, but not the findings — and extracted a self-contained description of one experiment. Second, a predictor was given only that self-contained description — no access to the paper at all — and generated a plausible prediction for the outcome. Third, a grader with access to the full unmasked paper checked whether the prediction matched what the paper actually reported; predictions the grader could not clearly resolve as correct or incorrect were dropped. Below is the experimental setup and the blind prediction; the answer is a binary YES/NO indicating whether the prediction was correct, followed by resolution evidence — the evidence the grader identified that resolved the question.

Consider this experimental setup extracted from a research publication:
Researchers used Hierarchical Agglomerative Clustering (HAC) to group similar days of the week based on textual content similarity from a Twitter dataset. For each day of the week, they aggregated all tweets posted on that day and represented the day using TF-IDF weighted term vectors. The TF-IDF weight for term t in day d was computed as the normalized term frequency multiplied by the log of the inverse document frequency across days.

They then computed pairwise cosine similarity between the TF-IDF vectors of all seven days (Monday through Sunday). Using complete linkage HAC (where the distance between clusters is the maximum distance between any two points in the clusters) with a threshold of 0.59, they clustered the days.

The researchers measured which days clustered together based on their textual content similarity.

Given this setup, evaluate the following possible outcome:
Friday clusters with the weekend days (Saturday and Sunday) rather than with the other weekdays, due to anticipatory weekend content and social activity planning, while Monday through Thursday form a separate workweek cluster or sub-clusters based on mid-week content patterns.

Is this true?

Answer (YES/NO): NO